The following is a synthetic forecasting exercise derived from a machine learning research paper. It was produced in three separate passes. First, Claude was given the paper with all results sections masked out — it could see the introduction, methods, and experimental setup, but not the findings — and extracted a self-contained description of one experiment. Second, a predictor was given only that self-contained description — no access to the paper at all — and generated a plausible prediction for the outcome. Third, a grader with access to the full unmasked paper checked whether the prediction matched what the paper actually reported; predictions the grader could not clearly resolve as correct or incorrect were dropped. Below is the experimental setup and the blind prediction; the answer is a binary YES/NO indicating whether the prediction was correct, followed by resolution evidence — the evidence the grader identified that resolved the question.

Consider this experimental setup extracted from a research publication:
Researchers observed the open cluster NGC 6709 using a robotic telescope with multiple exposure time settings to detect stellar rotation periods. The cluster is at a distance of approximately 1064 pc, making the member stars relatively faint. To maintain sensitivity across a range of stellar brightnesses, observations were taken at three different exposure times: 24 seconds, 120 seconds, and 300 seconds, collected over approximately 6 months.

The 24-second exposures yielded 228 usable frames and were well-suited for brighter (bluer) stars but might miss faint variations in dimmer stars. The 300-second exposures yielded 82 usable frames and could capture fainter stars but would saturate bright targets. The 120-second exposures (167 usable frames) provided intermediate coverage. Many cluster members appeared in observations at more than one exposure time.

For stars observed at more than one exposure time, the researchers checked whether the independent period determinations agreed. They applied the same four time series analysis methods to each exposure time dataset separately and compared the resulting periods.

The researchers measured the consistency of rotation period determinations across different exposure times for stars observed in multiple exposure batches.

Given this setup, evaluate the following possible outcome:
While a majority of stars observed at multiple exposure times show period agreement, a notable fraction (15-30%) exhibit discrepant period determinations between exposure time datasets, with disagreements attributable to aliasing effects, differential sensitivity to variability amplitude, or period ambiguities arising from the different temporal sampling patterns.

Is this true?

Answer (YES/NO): NO